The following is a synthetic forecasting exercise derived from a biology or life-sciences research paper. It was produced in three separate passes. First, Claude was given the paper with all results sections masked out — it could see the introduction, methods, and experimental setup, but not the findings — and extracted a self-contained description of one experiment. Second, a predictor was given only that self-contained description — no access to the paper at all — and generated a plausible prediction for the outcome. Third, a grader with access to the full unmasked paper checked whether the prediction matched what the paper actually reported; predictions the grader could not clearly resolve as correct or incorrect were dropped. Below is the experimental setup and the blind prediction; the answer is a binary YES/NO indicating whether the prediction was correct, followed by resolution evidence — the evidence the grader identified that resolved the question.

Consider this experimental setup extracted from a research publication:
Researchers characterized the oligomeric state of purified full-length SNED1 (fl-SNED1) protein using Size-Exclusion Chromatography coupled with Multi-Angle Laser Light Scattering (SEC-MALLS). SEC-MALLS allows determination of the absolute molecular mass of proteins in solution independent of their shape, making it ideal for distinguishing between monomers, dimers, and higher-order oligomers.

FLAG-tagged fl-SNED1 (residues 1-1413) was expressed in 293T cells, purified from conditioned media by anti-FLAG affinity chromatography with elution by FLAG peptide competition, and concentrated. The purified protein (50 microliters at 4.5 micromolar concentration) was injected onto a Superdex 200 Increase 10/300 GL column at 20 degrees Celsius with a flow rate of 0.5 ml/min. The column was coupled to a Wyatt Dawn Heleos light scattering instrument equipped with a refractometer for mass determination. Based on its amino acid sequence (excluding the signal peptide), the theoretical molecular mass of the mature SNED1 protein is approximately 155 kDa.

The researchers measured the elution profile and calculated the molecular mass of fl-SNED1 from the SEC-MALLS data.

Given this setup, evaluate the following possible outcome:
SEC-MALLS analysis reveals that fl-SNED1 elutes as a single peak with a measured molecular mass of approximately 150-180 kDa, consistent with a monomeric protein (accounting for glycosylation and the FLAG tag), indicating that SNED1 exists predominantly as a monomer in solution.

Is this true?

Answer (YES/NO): NO